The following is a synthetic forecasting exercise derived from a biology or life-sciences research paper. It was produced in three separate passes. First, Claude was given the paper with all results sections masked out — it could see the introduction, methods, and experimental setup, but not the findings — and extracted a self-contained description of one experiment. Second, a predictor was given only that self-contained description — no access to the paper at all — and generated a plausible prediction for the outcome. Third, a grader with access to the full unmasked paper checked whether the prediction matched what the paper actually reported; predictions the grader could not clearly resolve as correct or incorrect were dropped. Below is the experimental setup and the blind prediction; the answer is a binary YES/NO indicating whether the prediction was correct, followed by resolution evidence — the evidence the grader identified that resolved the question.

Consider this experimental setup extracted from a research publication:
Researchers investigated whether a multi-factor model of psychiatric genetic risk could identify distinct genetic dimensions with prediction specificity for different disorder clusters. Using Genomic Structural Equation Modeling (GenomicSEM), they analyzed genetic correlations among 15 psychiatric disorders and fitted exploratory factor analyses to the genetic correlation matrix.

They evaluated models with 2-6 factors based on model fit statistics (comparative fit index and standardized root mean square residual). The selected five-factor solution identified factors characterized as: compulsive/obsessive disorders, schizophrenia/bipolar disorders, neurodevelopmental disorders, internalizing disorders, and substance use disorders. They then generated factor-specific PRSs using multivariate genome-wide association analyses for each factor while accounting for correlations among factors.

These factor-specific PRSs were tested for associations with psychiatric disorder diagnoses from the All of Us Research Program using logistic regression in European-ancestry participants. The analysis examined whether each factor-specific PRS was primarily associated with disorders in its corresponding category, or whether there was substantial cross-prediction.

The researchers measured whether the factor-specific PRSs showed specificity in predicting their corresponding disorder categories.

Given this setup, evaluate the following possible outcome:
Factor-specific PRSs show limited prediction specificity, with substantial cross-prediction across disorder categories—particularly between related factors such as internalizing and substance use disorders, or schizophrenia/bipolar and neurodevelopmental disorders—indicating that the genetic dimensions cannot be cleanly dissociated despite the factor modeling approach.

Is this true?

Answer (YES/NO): YES